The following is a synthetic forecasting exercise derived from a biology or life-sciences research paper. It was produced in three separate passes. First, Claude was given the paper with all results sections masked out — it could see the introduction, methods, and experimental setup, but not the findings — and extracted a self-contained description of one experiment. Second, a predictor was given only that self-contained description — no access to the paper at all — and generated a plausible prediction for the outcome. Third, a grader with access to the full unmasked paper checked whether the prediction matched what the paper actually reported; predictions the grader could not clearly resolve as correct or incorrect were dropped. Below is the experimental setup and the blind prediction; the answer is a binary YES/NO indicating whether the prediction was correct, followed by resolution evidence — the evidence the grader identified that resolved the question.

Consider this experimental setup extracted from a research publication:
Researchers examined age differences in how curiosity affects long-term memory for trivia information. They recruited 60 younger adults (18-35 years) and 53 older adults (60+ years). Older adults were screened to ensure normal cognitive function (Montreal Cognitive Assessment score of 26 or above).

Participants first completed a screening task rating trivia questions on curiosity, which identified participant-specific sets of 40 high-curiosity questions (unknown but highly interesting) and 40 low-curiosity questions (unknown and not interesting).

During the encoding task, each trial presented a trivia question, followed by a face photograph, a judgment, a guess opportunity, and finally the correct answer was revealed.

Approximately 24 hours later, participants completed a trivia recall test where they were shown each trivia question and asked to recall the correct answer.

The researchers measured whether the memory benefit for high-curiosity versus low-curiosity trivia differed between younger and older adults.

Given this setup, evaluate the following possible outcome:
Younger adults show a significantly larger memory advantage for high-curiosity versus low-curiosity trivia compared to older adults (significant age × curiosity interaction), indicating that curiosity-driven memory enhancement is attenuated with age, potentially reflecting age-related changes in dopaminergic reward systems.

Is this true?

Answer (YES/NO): NO